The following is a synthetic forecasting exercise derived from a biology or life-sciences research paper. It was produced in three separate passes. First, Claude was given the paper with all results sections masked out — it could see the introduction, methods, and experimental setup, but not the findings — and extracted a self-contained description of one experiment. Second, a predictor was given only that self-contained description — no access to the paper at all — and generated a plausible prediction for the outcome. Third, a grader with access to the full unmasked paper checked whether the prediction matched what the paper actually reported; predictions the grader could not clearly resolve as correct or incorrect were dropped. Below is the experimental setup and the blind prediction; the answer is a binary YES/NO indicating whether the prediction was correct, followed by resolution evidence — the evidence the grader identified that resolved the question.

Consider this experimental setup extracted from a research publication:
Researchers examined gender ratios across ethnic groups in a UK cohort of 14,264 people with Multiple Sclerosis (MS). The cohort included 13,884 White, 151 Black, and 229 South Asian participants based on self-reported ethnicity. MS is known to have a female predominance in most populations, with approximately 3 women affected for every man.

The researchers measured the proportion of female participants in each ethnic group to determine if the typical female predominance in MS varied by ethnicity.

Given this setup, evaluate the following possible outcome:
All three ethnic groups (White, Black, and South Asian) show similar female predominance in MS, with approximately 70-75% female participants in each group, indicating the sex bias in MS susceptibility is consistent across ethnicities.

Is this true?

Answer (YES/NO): NO